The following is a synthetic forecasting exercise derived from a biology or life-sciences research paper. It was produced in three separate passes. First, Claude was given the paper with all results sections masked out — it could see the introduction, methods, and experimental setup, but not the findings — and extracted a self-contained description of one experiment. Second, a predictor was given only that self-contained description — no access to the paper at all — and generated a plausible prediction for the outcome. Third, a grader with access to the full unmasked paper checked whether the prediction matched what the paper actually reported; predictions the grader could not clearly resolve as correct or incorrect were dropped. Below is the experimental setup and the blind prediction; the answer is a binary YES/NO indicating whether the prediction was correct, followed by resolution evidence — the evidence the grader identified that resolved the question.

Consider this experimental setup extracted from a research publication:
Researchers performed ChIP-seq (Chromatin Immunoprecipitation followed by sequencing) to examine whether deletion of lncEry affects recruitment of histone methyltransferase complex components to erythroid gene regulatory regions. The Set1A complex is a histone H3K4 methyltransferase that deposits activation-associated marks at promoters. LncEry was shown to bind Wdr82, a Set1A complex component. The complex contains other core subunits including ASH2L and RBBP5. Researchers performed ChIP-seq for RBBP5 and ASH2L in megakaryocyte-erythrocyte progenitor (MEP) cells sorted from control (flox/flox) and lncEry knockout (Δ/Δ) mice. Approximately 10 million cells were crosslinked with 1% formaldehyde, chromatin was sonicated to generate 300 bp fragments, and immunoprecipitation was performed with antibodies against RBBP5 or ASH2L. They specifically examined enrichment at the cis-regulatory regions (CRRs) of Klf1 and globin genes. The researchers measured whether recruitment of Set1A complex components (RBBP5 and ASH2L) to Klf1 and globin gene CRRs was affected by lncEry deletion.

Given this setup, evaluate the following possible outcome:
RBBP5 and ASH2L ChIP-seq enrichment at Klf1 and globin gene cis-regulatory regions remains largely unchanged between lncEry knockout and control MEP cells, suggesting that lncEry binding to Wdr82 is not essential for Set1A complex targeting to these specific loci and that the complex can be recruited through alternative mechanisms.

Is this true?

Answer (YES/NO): YES